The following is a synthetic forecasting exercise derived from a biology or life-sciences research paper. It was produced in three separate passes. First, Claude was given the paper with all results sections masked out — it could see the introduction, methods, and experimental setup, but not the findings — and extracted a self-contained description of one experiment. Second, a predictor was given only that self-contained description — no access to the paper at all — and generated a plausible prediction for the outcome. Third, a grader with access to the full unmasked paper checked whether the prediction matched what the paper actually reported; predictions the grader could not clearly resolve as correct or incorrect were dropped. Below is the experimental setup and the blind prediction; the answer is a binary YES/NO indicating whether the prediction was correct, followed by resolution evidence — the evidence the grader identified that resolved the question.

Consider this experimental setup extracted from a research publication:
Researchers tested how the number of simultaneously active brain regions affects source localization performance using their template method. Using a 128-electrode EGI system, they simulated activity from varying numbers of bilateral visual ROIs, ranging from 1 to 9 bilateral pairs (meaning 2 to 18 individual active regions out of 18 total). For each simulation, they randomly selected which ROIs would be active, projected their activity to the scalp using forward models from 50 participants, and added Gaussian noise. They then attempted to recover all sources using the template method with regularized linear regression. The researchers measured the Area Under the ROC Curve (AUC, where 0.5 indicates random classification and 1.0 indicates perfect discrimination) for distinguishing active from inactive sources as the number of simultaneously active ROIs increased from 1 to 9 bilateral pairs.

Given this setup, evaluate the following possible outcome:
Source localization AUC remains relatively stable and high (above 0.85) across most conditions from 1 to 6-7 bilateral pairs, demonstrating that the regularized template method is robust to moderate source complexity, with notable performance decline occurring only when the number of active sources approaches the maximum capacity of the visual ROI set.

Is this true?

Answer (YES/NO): NO